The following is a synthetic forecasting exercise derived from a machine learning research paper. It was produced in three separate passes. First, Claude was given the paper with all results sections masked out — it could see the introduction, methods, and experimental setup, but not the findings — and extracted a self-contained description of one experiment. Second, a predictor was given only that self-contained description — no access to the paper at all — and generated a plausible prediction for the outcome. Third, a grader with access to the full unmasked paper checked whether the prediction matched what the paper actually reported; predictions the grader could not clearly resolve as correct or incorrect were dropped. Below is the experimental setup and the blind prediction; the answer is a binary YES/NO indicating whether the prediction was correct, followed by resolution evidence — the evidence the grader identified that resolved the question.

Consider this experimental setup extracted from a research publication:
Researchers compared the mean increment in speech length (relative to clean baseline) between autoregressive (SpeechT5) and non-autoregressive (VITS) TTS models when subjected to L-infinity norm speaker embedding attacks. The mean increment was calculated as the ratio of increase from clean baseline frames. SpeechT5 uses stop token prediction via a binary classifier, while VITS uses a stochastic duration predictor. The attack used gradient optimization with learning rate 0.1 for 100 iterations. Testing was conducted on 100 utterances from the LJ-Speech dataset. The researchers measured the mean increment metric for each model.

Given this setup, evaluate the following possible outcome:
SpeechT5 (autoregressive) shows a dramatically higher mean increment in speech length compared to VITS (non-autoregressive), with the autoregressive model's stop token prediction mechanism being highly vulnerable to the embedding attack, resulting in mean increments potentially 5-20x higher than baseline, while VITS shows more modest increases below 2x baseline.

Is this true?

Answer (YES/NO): NO